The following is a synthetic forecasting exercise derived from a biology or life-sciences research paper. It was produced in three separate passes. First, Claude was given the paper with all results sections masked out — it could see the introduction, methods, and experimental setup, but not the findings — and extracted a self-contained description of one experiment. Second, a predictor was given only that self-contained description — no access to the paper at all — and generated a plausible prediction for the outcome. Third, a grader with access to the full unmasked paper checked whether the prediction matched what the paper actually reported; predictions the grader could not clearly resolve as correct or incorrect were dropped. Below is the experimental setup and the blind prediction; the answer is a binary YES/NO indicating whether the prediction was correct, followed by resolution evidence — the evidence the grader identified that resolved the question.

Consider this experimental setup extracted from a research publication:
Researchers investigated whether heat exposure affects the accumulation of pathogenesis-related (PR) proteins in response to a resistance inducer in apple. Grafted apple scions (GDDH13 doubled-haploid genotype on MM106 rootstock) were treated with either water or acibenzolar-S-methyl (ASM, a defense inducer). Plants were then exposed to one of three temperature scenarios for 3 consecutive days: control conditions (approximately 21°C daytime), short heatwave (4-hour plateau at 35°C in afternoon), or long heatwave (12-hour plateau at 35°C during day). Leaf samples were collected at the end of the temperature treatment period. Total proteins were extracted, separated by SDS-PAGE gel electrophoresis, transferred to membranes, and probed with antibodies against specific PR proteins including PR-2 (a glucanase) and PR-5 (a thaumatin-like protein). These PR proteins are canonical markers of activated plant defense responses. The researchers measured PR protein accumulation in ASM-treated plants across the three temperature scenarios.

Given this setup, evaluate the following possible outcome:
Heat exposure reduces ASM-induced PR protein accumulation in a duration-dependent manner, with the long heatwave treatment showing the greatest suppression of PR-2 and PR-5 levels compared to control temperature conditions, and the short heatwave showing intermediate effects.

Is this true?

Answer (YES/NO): NO